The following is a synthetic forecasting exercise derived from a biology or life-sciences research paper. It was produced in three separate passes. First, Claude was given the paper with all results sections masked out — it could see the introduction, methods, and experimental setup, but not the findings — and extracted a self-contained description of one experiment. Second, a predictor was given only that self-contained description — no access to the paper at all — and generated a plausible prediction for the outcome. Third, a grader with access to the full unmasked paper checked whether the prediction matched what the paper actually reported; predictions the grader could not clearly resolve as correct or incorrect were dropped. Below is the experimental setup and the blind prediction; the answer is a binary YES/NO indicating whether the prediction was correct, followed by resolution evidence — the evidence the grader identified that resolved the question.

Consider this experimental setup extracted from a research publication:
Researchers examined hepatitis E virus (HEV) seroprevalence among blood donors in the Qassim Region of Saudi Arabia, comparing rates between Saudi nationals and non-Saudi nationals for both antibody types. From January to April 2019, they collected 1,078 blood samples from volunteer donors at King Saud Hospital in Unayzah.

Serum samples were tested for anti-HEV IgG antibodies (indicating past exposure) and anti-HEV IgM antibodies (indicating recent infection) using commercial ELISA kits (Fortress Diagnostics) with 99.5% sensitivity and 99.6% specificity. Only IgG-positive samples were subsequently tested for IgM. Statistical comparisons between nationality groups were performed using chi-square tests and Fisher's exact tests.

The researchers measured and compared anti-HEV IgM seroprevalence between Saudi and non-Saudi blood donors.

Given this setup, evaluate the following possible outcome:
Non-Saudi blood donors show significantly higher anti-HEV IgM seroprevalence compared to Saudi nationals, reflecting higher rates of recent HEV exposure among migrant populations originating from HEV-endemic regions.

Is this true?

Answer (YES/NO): YES